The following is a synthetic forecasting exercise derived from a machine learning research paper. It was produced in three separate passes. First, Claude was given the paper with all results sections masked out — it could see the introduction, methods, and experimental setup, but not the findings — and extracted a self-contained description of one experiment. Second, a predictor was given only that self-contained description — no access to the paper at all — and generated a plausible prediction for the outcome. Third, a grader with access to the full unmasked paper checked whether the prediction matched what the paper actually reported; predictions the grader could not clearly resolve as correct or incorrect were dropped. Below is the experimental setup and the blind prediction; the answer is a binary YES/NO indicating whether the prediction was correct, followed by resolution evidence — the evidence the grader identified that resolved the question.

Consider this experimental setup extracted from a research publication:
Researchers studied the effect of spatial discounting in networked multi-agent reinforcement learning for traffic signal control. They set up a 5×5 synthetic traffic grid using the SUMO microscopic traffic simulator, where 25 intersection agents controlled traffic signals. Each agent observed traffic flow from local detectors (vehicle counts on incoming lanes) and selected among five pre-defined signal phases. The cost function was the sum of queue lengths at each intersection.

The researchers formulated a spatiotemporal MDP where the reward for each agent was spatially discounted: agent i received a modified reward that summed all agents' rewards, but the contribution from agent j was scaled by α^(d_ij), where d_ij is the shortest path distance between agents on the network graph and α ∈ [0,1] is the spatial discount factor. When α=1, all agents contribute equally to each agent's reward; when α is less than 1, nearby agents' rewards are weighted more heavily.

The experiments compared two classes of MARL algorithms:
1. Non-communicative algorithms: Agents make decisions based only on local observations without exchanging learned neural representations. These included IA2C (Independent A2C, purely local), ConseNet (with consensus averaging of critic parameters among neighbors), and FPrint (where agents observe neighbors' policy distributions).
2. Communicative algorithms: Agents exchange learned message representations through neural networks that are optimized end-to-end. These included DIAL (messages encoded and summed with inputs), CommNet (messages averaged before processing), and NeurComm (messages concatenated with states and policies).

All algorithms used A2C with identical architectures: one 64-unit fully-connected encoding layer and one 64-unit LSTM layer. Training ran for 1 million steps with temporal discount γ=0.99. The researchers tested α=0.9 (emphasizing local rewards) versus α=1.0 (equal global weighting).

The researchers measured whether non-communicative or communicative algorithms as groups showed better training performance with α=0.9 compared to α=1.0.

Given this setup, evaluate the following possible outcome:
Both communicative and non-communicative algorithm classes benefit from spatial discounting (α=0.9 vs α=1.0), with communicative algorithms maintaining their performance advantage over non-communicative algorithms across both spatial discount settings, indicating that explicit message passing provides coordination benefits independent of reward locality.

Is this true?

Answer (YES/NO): NO